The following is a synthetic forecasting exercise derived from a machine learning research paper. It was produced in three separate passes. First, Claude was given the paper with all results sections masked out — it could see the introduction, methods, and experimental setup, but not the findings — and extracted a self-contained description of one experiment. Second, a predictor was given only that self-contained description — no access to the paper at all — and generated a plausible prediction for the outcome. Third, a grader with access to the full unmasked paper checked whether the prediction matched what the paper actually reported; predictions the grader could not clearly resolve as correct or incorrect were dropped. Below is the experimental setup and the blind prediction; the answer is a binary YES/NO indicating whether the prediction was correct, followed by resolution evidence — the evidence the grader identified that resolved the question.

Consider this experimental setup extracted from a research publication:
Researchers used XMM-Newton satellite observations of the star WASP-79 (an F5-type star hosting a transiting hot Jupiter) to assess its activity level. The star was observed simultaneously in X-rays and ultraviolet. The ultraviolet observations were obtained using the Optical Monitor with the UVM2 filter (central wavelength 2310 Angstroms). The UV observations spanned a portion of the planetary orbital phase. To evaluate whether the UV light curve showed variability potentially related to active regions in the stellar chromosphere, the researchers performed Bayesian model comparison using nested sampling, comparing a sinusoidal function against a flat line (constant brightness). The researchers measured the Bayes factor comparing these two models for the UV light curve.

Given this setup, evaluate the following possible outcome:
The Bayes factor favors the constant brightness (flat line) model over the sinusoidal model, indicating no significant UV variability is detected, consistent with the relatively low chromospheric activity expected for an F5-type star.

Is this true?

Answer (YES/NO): NO